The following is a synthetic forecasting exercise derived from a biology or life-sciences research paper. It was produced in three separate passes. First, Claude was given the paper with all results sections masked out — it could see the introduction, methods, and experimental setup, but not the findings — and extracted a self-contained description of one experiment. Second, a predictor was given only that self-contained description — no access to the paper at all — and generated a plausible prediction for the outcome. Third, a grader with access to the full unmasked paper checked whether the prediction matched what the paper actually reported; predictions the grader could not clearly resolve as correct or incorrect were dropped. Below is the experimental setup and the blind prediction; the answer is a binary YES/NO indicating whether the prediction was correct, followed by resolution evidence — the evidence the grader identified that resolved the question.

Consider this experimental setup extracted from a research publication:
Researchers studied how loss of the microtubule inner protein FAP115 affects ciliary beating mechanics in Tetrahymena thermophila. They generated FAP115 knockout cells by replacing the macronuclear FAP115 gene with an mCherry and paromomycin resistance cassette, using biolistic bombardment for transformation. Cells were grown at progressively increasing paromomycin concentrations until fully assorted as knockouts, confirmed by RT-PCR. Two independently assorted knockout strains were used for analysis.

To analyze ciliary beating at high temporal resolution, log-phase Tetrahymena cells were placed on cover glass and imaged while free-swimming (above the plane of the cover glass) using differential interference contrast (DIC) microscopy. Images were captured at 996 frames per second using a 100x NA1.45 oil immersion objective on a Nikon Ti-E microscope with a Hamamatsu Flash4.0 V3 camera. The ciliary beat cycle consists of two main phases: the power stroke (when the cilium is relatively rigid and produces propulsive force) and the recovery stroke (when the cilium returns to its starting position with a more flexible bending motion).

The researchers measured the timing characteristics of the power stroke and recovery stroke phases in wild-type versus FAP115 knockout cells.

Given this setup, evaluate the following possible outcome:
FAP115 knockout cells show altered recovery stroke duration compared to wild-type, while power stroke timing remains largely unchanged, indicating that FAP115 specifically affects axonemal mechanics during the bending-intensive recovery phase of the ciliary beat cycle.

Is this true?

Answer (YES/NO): NO